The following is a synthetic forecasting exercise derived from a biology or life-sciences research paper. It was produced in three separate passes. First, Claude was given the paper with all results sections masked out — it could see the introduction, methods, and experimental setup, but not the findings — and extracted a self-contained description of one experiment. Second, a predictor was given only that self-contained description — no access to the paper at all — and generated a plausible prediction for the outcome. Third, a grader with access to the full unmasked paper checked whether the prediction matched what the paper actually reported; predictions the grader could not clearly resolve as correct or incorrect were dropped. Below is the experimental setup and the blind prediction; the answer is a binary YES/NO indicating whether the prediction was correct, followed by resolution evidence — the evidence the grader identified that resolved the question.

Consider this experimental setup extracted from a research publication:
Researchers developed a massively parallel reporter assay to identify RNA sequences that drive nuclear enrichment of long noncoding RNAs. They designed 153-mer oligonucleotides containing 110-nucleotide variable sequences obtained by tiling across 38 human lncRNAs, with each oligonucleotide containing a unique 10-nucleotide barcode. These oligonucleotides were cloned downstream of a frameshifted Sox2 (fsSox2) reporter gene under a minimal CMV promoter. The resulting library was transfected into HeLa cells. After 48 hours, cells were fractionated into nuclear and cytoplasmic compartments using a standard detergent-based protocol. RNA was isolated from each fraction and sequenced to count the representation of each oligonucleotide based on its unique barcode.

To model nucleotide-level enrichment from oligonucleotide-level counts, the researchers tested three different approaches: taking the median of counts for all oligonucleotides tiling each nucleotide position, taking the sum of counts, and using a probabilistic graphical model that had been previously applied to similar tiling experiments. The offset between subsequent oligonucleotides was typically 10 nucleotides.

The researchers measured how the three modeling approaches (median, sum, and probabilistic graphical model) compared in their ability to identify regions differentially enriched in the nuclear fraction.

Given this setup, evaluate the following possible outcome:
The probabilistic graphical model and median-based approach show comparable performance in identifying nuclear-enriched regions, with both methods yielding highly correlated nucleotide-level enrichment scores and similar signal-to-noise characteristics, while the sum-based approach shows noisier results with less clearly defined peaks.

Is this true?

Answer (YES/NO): NO